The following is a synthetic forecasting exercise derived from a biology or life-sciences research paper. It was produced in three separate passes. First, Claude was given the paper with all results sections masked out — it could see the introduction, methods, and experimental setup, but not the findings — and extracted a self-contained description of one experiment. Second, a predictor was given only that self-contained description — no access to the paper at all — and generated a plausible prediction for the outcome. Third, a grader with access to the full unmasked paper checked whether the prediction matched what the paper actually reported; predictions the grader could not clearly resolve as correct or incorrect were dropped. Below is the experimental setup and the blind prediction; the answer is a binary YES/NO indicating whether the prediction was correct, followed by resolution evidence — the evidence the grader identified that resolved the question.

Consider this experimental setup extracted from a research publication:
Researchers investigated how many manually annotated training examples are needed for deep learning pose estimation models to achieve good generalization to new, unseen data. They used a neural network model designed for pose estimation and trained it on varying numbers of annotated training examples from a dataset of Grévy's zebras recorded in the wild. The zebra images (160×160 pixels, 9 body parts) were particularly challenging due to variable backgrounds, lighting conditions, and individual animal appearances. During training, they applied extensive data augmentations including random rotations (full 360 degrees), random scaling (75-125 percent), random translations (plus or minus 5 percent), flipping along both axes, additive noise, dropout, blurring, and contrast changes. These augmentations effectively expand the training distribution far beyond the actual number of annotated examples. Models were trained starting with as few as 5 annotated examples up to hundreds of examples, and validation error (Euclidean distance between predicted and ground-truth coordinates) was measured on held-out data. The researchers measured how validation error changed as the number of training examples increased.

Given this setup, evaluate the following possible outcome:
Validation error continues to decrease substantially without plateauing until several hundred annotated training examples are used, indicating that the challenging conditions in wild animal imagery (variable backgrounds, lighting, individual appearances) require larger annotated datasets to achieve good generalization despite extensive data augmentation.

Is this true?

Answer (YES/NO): NO